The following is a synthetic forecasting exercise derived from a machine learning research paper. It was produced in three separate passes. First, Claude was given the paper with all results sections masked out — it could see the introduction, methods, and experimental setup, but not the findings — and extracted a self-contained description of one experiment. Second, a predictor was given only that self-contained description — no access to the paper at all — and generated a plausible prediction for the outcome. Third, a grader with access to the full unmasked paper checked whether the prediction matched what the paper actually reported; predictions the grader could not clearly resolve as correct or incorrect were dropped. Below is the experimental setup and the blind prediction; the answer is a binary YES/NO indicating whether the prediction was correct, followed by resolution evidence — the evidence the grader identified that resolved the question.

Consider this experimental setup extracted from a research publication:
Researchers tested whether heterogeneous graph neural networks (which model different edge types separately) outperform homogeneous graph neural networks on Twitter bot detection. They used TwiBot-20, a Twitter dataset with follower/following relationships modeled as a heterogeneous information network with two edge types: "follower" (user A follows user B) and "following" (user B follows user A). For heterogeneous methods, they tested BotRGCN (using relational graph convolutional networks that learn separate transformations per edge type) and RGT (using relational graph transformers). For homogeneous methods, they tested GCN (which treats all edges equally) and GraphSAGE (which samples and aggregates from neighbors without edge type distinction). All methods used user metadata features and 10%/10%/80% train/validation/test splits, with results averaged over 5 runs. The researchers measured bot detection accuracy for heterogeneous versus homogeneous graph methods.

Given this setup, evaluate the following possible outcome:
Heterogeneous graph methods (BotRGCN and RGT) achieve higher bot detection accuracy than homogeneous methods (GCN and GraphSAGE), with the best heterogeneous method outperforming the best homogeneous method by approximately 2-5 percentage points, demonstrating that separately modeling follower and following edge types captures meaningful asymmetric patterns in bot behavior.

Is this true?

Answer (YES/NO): NO